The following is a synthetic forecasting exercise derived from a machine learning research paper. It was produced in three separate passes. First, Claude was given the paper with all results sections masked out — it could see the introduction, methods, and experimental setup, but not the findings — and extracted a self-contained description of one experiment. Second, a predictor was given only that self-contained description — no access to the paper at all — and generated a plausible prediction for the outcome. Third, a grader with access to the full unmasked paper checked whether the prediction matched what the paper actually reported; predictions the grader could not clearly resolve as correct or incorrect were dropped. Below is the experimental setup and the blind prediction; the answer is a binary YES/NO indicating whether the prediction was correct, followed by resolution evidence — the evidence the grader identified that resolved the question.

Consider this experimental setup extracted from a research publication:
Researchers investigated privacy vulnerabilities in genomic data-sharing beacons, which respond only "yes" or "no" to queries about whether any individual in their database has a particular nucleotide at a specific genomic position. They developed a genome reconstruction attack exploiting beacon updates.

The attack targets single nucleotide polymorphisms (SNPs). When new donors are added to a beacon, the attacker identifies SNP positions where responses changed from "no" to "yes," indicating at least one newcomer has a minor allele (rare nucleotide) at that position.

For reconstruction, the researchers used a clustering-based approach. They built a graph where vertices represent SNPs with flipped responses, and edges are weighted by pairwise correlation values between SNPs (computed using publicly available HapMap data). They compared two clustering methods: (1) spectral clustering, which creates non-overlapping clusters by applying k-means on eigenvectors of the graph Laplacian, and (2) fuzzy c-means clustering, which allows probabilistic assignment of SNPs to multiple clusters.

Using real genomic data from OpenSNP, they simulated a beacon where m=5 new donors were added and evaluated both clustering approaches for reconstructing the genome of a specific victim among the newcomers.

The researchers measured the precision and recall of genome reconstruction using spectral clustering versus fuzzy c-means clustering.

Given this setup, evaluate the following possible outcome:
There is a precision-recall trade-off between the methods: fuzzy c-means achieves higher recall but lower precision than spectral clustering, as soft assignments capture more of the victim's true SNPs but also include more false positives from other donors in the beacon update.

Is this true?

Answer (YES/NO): NO